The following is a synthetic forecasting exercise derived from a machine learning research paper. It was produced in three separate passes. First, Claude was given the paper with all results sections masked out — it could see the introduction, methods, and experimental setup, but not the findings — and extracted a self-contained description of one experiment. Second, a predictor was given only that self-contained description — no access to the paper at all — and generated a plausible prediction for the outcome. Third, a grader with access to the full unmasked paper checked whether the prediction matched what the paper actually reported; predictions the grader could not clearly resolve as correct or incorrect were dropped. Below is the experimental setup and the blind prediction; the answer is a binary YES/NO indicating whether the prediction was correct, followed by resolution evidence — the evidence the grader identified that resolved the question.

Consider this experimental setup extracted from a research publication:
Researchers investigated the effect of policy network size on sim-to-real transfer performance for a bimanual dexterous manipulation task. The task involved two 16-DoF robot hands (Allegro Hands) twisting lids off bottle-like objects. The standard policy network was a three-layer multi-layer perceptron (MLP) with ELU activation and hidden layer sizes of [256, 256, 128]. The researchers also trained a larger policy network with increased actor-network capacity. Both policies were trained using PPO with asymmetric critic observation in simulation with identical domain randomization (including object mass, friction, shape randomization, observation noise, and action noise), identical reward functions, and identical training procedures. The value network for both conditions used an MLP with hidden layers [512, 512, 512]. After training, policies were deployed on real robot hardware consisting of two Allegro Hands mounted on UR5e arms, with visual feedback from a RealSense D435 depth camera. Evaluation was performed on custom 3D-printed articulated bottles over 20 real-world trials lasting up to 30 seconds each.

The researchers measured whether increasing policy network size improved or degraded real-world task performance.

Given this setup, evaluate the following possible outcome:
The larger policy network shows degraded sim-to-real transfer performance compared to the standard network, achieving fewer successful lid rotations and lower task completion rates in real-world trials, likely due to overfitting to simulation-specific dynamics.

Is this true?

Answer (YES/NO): YES